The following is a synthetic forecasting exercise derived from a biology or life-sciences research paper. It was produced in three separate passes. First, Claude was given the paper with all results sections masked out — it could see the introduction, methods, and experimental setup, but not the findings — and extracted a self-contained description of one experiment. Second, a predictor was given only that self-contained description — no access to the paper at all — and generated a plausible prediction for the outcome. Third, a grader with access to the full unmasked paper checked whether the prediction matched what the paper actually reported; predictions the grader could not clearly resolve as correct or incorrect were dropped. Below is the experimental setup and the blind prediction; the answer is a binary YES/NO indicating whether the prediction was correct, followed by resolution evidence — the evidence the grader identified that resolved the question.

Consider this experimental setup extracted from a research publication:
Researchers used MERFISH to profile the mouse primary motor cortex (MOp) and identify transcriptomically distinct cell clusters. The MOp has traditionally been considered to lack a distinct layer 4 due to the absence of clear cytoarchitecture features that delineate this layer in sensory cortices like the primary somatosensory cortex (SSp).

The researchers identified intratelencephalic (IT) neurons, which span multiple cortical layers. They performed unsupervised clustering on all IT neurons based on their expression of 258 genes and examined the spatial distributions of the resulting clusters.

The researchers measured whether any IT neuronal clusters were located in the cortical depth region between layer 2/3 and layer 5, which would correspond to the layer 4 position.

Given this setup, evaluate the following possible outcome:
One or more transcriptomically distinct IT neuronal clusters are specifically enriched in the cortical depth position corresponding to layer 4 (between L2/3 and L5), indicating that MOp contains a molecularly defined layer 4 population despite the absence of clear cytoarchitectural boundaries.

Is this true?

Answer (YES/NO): YES